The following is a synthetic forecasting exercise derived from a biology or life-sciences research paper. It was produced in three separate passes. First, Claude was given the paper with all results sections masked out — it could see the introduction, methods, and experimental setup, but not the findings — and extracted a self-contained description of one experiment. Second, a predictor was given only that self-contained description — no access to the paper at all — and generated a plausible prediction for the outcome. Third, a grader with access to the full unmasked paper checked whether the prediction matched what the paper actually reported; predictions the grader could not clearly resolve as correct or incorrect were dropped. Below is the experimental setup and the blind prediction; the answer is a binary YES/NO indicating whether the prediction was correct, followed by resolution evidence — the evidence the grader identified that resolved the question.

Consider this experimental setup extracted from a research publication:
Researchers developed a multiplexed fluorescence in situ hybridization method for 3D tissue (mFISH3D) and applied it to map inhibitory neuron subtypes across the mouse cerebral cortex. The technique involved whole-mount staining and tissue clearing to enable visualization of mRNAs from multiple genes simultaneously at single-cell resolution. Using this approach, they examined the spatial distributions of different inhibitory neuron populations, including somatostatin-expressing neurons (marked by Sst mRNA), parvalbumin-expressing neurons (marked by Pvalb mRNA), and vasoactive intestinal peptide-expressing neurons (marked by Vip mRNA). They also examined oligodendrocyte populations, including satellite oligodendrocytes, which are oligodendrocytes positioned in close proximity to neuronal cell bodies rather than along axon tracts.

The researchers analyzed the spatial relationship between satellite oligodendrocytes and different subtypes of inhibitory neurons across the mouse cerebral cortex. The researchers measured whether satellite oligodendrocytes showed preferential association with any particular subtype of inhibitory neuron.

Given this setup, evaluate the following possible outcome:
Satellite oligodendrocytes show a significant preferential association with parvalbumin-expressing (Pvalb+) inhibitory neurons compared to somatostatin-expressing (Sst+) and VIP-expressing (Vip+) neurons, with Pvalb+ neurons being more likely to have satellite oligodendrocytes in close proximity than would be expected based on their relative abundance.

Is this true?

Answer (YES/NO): NO